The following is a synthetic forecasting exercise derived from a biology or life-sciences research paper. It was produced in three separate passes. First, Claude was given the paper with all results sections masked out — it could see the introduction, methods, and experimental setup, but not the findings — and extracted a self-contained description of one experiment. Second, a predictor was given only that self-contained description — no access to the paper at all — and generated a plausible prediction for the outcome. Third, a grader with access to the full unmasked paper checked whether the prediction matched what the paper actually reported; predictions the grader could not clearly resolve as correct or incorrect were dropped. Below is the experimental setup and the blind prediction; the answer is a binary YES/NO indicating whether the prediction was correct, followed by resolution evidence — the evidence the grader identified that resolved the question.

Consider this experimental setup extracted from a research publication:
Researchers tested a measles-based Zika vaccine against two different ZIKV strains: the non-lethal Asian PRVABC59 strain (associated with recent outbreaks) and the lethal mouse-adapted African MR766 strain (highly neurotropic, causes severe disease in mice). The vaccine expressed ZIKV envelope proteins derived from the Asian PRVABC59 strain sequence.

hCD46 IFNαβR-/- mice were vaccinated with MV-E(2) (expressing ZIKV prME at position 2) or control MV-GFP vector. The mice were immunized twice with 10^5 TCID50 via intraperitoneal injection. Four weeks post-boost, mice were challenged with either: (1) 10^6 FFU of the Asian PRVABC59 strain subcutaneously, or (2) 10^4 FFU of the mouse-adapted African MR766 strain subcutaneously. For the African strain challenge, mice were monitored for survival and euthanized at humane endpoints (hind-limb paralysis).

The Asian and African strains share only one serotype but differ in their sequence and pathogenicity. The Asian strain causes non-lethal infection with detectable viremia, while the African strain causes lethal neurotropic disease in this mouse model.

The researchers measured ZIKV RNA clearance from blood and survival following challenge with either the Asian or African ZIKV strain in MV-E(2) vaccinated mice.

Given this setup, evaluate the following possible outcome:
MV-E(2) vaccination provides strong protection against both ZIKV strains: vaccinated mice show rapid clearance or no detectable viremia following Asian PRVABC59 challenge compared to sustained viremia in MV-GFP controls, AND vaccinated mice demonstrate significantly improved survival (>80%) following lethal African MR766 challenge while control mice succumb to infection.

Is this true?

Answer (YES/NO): YES